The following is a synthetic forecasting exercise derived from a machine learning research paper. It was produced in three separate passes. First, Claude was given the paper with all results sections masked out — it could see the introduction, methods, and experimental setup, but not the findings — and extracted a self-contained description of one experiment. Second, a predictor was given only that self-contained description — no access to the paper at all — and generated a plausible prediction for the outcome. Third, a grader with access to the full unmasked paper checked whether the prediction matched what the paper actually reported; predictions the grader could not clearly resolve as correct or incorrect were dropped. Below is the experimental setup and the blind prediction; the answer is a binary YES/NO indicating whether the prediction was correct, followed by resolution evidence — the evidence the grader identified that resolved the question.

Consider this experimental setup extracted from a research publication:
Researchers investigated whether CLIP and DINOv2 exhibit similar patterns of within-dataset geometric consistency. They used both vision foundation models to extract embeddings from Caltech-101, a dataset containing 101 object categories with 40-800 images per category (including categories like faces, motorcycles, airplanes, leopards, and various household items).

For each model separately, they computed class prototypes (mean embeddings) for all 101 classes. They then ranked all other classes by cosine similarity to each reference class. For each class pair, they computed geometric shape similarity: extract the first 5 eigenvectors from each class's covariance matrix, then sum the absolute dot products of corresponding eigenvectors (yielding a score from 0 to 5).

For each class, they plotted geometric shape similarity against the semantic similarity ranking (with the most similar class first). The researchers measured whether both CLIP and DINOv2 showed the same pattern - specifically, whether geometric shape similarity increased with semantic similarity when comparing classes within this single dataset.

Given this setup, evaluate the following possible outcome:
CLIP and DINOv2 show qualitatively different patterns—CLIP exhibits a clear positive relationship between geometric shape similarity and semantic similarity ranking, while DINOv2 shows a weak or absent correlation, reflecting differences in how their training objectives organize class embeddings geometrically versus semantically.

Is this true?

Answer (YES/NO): NO